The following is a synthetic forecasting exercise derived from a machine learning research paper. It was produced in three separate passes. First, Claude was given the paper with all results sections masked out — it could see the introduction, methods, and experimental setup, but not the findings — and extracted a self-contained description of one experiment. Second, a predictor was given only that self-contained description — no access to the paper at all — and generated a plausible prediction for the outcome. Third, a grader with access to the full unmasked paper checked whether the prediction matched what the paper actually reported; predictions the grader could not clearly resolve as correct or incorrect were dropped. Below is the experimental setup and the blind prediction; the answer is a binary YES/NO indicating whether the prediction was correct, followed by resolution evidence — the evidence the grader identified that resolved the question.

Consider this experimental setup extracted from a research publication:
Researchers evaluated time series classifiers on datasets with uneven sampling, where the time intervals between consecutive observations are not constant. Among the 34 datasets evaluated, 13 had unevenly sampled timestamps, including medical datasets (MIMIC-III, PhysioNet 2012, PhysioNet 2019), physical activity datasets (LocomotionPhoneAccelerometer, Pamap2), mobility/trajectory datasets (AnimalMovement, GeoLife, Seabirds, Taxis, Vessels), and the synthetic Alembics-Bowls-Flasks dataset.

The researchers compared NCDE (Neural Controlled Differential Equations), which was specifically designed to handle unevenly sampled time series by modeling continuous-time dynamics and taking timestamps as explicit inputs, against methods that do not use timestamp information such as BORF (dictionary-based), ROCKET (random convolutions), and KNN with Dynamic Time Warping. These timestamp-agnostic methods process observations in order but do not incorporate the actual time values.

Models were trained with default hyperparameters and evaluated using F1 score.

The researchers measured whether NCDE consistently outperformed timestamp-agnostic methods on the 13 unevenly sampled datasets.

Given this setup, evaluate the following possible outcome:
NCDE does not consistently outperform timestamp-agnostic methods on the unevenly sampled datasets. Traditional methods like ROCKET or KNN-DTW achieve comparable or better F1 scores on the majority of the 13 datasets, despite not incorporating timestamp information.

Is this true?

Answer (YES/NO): YES